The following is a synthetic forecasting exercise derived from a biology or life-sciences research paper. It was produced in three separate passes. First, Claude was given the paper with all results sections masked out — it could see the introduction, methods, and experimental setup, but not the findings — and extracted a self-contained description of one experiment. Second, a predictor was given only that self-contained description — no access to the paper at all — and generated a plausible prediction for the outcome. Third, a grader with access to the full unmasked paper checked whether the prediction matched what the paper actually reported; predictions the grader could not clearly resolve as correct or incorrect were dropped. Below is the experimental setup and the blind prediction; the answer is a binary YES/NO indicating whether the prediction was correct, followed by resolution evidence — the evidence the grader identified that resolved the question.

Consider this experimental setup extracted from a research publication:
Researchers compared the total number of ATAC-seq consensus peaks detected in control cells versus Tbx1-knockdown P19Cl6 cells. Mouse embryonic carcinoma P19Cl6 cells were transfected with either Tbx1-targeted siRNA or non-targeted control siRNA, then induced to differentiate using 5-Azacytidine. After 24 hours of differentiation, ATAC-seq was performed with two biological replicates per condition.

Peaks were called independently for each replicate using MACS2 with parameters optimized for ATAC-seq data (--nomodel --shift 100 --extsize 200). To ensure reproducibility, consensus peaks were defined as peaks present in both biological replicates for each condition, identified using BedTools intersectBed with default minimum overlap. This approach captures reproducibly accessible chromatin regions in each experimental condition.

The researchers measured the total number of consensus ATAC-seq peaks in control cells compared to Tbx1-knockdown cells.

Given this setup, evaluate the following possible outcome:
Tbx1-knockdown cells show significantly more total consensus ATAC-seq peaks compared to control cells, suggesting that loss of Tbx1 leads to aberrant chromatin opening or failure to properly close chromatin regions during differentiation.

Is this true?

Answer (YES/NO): NO